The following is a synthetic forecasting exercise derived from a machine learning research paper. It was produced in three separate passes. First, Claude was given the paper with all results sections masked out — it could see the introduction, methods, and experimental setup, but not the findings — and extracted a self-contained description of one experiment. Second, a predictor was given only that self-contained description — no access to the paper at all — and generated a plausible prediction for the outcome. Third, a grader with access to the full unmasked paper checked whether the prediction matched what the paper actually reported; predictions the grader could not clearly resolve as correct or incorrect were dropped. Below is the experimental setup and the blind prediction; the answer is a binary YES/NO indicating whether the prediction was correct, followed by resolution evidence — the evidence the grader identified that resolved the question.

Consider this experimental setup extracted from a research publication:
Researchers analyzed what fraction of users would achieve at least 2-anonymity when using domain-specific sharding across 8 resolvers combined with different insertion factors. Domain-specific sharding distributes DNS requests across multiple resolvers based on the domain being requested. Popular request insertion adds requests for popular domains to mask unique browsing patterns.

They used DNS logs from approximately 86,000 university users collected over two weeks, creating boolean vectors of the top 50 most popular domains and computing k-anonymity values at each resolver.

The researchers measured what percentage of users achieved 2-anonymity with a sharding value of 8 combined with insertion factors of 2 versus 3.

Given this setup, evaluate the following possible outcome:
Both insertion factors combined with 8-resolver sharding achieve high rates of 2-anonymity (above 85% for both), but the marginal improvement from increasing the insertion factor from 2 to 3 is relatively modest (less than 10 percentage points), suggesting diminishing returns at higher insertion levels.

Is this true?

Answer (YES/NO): YES